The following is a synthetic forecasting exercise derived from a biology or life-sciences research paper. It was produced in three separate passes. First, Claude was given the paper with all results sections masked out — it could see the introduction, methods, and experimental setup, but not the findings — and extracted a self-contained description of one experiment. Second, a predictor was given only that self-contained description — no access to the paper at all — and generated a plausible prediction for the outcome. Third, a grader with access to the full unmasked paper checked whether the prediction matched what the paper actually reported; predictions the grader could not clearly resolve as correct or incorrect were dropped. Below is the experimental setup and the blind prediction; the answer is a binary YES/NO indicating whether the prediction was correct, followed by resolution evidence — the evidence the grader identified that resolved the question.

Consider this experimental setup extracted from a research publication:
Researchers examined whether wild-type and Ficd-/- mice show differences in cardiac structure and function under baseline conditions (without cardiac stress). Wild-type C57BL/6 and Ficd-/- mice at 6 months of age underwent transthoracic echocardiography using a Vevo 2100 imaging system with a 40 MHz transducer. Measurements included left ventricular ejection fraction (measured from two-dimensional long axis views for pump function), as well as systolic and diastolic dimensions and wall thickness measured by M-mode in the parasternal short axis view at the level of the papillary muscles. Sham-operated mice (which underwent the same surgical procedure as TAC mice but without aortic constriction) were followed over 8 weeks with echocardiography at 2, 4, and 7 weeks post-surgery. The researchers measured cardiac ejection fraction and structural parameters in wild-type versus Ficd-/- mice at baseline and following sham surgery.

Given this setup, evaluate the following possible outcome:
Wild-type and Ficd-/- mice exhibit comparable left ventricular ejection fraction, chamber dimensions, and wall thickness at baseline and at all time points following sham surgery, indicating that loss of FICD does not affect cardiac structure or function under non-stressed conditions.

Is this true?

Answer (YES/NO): NO